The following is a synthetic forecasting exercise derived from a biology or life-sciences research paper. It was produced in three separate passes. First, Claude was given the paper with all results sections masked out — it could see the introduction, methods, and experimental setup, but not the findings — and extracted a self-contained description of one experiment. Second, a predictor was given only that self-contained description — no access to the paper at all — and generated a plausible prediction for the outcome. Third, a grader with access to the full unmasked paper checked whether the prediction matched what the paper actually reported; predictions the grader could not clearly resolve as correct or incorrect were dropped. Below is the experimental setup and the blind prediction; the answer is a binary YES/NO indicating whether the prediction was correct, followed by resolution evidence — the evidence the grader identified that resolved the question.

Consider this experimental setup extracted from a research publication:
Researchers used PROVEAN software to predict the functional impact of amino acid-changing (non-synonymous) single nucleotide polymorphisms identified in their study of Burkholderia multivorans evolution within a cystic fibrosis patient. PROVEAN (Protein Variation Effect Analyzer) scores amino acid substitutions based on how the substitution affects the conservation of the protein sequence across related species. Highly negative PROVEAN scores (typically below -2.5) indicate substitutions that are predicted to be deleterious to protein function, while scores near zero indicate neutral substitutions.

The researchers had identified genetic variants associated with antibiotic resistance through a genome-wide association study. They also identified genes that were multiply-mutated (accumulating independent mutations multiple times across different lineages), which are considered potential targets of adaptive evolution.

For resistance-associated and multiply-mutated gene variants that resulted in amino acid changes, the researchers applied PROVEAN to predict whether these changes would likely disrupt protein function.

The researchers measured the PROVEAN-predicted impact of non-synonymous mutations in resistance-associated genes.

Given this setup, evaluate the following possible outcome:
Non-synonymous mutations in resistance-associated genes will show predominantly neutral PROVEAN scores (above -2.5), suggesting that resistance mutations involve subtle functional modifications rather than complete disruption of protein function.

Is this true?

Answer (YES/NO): NO